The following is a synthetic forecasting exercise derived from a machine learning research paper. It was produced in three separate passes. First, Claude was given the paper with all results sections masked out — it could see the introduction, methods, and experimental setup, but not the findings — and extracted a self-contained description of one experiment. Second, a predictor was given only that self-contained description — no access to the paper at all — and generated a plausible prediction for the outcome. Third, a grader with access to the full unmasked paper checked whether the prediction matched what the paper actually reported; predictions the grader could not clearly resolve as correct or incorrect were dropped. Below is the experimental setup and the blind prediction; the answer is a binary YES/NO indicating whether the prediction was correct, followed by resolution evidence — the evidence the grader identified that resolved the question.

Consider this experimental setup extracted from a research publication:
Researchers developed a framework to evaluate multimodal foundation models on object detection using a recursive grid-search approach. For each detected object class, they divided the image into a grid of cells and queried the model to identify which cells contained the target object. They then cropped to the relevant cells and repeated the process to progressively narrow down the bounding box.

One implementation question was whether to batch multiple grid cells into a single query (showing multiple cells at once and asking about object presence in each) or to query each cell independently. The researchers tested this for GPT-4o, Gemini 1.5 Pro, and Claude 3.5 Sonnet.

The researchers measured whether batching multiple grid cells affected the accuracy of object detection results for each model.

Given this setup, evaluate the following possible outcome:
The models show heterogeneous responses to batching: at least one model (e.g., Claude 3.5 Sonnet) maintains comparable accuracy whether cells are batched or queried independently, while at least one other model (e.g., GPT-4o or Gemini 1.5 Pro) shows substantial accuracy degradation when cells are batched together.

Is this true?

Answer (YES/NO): YES